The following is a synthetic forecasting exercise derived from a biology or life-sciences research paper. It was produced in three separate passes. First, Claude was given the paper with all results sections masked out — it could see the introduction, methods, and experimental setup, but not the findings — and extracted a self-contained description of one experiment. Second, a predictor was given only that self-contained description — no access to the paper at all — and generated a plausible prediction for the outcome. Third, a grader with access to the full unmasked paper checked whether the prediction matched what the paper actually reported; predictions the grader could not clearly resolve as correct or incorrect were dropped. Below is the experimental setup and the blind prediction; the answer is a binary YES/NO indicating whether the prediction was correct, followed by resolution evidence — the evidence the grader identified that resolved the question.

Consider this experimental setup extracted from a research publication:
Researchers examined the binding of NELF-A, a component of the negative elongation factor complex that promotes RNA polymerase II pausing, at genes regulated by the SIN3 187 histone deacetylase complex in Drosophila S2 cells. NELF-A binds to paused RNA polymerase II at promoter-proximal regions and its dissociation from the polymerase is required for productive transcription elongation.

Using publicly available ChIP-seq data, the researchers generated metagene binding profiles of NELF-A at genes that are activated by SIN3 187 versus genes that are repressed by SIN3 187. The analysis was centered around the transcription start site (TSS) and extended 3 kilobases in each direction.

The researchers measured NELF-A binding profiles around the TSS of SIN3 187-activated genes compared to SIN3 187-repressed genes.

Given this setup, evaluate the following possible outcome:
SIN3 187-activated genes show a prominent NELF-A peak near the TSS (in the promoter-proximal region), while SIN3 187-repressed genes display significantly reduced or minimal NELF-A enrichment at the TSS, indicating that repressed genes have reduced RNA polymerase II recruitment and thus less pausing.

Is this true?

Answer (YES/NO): NO